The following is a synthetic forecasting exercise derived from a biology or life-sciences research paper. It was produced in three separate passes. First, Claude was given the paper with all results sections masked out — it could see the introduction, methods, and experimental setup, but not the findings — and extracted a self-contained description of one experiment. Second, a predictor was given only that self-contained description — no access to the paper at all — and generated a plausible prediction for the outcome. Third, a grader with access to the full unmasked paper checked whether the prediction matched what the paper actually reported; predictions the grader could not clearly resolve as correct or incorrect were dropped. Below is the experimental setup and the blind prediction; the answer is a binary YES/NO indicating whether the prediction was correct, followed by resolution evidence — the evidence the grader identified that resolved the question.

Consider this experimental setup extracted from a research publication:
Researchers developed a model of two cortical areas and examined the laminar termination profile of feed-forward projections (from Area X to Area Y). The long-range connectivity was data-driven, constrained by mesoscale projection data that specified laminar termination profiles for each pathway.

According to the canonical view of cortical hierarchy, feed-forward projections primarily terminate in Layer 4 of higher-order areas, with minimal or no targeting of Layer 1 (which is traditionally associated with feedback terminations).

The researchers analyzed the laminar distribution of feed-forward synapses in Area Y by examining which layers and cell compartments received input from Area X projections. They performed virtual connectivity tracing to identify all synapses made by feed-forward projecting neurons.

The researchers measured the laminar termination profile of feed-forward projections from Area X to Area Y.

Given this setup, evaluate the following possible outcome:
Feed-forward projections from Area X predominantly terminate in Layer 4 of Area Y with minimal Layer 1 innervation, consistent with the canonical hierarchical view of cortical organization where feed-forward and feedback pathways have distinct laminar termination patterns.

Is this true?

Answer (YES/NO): NO